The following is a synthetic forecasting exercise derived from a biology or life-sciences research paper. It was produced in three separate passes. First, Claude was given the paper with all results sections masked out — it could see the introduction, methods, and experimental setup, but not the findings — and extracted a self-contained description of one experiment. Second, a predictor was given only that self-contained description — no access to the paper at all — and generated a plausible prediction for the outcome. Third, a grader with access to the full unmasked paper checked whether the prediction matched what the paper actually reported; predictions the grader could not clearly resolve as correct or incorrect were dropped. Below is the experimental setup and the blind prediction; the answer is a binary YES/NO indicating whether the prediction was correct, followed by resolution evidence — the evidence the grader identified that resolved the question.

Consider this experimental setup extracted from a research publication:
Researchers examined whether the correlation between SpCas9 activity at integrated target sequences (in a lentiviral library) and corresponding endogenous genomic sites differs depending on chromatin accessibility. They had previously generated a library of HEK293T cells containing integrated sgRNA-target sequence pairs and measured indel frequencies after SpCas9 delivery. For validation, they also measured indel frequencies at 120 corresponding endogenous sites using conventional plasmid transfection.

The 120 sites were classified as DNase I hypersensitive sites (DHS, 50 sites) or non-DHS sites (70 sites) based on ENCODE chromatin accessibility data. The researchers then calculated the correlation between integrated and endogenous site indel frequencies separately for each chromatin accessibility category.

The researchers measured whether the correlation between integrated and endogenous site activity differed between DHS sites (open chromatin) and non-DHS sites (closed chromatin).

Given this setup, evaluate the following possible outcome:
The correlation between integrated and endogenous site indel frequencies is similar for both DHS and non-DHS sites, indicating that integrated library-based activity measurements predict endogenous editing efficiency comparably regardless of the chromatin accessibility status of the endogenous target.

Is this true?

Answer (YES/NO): YES